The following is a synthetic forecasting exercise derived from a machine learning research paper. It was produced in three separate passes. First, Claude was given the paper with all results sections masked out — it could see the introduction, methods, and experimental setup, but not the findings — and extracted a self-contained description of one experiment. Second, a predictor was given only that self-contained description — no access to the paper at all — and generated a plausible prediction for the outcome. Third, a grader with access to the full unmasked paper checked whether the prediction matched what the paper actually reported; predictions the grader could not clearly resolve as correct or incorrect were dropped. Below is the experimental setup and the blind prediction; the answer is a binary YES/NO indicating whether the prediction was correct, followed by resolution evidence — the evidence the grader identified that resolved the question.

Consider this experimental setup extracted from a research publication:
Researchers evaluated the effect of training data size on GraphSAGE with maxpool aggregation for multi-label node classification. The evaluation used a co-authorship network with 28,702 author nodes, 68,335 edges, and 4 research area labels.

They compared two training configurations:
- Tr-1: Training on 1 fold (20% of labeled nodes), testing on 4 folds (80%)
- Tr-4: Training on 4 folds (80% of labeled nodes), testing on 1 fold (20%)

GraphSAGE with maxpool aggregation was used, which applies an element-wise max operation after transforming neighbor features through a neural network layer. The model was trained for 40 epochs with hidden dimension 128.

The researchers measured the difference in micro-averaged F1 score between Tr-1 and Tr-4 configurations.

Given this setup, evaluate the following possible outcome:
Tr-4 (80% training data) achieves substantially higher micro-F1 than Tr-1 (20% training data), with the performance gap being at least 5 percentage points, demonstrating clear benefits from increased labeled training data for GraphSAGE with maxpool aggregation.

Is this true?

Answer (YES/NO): YES